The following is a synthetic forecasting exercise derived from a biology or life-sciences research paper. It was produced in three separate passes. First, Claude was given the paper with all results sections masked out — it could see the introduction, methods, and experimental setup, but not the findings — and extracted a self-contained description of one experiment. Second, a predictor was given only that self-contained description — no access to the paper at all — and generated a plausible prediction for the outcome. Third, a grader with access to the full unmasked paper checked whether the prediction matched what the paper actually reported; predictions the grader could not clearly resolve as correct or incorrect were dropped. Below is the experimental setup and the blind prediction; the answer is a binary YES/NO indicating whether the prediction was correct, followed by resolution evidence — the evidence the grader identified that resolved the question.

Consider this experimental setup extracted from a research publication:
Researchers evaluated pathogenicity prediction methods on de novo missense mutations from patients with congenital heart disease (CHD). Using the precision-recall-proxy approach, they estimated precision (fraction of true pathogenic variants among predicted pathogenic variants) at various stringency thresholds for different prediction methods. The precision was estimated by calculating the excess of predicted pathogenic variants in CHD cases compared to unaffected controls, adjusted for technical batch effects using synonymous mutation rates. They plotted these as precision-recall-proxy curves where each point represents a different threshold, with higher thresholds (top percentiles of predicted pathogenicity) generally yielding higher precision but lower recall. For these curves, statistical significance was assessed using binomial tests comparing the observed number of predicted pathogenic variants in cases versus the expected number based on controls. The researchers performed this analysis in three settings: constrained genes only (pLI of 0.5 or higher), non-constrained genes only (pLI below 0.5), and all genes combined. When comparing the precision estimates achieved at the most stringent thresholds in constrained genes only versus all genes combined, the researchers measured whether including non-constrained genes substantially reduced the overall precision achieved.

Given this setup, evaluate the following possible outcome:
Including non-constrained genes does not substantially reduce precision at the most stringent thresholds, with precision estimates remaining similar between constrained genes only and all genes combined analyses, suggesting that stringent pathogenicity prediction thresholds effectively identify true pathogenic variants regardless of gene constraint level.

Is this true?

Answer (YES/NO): NO